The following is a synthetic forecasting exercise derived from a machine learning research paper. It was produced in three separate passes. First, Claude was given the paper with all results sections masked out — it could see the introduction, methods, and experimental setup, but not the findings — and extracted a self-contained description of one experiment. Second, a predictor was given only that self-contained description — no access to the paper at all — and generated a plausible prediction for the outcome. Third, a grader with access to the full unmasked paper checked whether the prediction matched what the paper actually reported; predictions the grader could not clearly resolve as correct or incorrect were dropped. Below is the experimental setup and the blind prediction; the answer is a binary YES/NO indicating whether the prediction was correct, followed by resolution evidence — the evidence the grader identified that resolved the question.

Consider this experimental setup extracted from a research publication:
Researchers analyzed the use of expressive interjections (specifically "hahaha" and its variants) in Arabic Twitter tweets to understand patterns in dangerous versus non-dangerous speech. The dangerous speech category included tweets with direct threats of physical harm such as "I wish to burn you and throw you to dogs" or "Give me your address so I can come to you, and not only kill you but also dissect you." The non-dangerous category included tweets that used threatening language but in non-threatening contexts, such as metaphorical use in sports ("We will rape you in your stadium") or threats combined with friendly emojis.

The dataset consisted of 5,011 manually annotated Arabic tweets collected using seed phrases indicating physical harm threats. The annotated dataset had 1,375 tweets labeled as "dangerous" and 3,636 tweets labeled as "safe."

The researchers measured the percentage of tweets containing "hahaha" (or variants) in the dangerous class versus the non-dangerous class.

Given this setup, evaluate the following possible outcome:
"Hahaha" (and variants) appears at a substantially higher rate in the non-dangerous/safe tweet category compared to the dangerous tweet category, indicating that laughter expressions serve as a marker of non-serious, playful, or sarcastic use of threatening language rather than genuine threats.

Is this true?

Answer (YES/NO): YES